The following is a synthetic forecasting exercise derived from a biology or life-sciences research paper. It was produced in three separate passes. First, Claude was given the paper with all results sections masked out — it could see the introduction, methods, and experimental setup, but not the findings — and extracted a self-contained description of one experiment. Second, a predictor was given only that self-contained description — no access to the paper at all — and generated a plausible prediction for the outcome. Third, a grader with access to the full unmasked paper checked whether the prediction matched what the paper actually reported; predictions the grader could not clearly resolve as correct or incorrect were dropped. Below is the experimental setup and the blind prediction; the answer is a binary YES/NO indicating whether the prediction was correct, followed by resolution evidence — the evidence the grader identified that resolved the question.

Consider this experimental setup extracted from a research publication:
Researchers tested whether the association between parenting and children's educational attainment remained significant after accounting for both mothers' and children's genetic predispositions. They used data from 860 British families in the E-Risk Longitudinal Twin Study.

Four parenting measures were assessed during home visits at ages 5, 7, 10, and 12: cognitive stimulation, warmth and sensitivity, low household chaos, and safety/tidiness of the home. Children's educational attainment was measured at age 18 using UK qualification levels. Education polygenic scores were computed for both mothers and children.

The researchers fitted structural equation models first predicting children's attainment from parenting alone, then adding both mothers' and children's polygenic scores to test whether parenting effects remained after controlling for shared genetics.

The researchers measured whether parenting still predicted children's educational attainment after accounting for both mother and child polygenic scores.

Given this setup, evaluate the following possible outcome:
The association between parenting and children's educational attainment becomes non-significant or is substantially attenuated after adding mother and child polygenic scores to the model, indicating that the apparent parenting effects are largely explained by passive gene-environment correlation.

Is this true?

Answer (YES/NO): NO